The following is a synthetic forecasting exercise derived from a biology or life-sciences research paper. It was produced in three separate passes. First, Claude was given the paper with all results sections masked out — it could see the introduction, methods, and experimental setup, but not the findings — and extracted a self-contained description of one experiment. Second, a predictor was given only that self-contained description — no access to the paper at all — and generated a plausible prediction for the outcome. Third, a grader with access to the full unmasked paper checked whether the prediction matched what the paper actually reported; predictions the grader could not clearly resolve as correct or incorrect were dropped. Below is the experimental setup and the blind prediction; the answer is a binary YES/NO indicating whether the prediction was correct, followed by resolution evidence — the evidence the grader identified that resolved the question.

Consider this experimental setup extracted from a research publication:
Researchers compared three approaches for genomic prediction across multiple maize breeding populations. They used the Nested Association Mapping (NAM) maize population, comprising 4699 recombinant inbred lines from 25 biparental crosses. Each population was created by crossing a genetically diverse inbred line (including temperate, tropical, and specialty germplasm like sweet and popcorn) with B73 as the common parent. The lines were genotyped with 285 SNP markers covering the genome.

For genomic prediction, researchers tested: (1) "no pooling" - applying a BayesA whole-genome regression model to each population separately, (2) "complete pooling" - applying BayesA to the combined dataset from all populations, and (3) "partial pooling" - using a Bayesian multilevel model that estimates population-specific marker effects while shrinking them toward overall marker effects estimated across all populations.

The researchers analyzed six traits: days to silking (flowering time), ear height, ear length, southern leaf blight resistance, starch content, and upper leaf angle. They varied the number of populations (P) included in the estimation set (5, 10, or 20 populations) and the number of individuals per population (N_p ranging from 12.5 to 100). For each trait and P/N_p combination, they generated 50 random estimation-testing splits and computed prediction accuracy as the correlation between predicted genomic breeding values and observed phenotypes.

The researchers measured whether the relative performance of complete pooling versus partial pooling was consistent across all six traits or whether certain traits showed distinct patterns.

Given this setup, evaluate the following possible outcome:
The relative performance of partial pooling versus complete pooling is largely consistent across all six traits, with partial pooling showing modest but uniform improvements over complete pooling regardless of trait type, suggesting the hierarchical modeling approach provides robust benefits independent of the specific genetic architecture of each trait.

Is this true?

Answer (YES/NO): NO